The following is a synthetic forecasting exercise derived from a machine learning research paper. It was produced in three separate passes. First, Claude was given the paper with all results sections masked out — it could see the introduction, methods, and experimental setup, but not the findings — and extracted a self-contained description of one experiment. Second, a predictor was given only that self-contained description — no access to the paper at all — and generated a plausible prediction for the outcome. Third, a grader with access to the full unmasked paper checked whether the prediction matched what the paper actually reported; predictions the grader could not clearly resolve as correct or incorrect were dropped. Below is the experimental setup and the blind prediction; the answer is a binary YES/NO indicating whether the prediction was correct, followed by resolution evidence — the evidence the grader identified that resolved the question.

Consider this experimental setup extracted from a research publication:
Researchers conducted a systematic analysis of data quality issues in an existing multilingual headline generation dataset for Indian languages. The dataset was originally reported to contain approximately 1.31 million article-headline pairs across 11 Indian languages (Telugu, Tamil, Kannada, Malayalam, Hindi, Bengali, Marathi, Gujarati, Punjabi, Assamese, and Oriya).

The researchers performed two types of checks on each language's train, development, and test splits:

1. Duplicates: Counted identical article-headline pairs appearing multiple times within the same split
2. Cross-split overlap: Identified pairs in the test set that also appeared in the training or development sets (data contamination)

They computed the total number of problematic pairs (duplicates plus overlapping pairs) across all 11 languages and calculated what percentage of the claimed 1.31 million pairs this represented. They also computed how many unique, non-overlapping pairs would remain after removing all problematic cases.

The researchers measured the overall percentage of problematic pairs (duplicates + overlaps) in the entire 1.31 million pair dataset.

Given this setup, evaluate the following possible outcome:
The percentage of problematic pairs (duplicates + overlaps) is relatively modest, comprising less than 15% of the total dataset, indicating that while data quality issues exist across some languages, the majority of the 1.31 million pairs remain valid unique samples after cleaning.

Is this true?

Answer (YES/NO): NO